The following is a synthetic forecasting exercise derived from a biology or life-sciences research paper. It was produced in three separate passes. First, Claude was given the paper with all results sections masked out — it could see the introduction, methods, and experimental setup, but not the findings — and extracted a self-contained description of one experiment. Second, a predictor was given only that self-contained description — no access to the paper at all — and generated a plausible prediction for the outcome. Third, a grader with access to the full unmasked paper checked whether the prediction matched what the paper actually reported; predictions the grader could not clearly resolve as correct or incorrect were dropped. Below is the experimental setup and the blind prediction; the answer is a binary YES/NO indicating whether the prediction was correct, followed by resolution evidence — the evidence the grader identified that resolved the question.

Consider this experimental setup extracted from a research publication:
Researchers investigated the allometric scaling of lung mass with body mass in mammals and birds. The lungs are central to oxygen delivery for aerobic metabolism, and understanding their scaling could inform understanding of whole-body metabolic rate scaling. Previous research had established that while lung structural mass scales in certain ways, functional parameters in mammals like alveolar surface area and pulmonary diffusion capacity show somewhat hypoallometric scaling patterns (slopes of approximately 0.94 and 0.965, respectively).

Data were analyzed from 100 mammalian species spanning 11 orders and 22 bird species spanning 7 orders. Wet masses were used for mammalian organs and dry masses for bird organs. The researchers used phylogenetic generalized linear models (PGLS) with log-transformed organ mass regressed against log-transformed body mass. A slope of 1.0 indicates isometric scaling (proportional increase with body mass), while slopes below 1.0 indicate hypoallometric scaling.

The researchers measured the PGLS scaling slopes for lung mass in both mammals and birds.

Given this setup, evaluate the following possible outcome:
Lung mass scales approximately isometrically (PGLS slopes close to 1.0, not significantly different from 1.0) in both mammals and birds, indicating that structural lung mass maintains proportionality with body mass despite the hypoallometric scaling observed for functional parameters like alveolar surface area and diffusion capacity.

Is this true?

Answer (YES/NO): YES